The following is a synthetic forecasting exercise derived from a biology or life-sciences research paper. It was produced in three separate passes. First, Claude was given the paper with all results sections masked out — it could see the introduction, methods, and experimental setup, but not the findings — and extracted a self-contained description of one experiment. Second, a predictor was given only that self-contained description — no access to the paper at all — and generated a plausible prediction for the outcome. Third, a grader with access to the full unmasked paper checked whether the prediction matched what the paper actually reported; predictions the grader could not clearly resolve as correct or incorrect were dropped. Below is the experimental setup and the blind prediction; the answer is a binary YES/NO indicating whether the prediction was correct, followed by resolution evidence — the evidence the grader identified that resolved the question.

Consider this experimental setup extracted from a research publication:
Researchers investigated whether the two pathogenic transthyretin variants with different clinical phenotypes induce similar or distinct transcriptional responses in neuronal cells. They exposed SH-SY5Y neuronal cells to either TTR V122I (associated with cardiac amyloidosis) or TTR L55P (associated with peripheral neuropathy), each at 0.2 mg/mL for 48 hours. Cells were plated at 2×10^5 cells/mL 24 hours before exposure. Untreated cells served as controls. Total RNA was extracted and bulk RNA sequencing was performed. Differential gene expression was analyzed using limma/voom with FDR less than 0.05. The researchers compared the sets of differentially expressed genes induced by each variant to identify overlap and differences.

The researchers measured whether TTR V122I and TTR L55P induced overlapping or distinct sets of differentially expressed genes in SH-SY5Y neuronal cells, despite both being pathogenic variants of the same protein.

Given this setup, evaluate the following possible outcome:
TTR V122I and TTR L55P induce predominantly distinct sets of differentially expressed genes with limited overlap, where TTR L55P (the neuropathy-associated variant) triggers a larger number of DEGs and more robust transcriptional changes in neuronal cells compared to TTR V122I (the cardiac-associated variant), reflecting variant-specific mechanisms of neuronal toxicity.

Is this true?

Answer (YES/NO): YES